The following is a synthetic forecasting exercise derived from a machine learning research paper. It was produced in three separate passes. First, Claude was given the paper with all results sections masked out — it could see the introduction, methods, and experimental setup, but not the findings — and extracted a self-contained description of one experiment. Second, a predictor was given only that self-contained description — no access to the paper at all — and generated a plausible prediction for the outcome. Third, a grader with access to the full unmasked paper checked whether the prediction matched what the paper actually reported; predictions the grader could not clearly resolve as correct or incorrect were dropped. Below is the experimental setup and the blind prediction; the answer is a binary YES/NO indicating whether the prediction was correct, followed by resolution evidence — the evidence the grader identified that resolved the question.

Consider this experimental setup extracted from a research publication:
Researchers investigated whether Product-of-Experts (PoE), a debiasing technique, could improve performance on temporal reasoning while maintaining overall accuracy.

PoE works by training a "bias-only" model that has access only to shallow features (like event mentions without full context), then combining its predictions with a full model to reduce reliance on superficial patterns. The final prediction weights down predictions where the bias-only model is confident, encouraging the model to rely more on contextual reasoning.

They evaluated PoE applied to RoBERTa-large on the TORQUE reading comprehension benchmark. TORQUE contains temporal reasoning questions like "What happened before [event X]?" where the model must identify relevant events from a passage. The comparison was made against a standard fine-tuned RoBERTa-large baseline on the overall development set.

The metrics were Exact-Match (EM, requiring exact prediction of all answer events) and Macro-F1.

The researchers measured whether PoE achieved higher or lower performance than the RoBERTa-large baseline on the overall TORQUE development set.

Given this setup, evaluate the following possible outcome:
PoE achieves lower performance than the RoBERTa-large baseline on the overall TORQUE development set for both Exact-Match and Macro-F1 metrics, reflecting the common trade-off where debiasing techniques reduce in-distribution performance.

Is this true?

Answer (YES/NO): YES